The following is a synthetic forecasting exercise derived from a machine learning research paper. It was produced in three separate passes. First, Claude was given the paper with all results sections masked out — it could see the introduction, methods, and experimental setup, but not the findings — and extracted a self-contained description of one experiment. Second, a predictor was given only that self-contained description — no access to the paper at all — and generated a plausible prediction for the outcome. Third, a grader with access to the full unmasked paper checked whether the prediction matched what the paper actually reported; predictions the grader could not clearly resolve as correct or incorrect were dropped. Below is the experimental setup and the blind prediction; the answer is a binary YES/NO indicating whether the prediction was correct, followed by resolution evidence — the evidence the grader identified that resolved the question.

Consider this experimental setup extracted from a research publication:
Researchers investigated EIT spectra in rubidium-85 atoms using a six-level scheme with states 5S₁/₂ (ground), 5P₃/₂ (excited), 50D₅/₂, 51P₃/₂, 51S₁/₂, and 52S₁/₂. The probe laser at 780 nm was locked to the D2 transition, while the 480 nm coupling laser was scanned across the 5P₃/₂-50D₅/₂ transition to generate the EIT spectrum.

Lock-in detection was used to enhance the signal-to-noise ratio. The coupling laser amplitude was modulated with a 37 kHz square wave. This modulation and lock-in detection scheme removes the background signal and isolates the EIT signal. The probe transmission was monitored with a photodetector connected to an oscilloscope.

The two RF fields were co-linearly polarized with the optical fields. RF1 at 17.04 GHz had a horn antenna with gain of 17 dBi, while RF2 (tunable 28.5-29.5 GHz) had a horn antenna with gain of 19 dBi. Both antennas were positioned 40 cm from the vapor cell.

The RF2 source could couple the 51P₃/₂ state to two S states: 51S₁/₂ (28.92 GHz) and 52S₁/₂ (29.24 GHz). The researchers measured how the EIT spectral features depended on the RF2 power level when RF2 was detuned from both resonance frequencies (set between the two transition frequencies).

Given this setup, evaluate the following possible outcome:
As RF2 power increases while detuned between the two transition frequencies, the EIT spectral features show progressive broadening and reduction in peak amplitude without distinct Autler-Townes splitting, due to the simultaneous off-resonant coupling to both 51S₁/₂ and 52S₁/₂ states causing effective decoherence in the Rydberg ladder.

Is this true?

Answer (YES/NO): NO